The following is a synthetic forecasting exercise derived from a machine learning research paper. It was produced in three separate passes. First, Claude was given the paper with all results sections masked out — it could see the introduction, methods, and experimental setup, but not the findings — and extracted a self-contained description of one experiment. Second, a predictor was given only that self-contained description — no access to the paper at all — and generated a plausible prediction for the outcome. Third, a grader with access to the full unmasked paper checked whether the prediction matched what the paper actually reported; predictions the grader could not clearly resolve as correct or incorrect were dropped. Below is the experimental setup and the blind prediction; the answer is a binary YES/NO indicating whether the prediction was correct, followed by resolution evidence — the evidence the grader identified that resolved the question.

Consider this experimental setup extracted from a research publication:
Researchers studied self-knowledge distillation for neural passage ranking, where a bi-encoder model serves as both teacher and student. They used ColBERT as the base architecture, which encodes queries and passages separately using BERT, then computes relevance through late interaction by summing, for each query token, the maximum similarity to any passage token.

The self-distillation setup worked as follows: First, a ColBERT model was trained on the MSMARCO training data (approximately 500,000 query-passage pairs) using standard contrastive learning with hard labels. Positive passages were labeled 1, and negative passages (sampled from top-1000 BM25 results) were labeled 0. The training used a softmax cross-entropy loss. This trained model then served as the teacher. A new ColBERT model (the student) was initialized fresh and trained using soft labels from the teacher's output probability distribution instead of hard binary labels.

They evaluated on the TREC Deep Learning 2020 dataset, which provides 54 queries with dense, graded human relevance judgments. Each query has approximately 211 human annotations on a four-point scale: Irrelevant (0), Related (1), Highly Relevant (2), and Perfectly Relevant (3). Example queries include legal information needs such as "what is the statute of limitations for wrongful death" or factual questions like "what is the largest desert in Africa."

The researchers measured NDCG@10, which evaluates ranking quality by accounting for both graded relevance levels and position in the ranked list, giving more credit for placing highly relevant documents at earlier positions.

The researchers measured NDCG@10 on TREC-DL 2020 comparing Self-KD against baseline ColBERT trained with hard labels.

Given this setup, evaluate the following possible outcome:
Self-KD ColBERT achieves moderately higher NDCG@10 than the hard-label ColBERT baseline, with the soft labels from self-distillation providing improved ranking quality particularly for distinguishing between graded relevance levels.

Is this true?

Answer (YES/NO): NO